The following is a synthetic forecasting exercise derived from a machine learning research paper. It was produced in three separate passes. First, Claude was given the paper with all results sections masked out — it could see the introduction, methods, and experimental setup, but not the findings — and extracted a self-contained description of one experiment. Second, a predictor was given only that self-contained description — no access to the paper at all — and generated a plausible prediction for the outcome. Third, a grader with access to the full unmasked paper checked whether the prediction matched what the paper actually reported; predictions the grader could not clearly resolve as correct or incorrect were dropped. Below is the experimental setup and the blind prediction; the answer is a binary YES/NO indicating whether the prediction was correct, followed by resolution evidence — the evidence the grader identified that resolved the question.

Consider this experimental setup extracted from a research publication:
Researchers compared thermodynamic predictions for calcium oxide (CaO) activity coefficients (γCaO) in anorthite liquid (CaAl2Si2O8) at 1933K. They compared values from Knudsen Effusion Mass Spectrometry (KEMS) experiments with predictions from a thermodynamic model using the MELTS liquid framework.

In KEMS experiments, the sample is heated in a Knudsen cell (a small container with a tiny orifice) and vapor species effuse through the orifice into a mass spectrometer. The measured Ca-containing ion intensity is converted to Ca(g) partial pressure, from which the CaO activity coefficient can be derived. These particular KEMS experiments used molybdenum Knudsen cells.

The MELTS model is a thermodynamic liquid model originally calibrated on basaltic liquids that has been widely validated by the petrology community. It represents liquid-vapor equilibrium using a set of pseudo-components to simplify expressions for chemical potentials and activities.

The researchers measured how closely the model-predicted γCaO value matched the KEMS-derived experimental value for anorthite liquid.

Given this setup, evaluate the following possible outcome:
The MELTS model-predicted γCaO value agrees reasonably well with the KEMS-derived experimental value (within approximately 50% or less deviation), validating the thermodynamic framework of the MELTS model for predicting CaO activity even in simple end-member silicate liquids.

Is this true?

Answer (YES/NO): NO